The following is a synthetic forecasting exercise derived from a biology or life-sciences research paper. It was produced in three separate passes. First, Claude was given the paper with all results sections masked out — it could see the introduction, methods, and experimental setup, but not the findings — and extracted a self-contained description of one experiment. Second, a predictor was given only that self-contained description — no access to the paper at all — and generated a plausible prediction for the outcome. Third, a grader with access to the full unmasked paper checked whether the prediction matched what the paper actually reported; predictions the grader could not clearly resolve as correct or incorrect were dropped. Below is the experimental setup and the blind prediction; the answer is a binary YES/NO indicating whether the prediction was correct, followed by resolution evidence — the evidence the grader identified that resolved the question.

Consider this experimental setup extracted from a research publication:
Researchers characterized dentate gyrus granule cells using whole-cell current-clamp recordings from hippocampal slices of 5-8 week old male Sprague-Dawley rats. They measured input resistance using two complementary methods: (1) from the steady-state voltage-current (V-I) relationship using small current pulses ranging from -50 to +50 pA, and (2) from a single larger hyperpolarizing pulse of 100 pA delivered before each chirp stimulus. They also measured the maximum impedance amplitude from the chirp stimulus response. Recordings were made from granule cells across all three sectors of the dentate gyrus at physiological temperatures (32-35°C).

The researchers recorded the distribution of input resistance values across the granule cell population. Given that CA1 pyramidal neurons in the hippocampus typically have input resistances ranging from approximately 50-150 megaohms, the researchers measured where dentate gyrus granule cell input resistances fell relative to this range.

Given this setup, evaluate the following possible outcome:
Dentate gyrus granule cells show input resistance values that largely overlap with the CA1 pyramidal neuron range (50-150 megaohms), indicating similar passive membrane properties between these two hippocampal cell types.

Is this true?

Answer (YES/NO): NO